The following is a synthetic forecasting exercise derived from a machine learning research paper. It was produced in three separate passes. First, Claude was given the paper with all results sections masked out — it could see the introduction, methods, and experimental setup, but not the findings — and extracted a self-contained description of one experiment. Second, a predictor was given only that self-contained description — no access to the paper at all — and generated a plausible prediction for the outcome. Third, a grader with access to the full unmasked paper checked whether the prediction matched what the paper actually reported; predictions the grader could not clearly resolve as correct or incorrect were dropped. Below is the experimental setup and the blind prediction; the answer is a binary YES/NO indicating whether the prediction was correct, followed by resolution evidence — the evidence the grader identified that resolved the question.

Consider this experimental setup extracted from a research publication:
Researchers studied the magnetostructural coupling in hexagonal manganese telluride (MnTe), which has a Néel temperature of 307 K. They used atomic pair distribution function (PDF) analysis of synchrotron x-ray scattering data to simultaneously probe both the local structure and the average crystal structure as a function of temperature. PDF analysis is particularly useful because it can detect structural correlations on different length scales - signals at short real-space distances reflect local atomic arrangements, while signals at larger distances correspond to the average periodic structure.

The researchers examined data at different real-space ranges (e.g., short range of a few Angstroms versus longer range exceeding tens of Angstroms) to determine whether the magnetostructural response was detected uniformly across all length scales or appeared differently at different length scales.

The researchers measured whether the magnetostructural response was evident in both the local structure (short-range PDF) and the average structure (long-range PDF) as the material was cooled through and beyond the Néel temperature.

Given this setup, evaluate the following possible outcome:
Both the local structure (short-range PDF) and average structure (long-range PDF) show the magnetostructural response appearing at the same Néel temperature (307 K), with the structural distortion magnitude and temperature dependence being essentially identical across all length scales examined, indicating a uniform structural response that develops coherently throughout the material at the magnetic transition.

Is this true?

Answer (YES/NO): NO